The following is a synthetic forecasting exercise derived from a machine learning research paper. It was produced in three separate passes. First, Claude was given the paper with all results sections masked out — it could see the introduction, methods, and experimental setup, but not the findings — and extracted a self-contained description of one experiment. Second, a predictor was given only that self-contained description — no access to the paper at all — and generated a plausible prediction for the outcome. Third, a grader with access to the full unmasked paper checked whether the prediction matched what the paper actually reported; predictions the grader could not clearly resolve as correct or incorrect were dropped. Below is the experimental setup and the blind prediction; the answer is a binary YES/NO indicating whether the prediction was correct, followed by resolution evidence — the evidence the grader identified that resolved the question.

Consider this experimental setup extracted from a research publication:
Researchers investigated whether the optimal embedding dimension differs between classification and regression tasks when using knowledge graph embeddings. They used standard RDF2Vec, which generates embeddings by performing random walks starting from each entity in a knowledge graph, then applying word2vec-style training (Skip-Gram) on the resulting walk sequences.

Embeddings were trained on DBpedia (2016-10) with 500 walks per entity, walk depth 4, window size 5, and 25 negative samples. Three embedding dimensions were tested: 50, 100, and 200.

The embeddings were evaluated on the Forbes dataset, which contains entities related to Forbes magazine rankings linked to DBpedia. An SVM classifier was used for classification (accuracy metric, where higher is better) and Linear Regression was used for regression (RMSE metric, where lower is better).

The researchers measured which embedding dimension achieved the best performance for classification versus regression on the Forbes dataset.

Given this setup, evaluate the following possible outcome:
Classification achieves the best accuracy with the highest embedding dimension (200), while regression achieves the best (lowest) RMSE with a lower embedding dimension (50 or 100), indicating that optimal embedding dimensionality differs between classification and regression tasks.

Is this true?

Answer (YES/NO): YES